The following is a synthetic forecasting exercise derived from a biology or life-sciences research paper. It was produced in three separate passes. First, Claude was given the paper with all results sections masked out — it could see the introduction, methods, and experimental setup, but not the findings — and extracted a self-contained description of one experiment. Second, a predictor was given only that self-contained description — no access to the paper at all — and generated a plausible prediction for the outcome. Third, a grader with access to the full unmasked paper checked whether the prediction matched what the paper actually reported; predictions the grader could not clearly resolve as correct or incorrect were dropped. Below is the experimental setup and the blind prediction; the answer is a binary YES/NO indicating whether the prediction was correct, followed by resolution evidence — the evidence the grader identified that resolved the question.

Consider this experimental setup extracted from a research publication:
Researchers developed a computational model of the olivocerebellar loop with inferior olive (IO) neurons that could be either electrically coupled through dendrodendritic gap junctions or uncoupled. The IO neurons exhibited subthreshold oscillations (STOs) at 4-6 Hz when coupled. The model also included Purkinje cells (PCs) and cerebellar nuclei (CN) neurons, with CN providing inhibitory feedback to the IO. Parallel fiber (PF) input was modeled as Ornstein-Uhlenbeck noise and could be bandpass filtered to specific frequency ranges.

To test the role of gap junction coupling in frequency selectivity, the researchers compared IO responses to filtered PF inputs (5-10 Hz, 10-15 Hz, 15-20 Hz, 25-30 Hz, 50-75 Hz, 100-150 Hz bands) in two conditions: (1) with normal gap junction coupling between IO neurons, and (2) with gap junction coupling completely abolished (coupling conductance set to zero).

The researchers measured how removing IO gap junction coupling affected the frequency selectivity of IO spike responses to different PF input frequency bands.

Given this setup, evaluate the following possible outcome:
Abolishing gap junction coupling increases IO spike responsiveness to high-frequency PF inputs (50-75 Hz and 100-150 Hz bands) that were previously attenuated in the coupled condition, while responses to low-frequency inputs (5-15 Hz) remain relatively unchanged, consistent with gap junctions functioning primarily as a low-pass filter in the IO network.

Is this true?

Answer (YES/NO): NO